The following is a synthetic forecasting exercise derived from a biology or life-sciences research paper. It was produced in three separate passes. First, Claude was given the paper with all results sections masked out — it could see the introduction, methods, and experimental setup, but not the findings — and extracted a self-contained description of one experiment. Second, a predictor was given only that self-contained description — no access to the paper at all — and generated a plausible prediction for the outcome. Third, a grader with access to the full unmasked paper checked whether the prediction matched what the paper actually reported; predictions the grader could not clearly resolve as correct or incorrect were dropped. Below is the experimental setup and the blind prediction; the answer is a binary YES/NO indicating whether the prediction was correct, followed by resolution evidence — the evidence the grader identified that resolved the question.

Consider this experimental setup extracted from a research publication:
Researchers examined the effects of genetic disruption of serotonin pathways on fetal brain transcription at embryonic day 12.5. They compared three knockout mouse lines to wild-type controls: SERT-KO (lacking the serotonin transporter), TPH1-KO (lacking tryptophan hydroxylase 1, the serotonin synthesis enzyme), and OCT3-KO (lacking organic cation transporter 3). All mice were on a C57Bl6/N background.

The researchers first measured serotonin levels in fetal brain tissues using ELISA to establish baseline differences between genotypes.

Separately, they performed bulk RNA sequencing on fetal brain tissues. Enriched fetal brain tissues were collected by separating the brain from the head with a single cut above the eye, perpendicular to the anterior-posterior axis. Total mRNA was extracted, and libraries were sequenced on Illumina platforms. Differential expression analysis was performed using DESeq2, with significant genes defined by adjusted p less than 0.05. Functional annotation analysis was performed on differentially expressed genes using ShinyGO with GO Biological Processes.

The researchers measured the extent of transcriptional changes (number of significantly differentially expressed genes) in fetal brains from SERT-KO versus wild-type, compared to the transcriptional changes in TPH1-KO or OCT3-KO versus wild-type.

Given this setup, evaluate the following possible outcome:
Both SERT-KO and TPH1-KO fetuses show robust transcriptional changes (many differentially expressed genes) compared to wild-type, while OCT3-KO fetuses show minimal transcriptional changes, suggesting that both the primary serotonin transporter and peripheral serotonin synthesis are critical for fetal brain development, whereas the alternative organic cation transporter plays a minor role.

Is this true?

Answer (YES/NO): NO